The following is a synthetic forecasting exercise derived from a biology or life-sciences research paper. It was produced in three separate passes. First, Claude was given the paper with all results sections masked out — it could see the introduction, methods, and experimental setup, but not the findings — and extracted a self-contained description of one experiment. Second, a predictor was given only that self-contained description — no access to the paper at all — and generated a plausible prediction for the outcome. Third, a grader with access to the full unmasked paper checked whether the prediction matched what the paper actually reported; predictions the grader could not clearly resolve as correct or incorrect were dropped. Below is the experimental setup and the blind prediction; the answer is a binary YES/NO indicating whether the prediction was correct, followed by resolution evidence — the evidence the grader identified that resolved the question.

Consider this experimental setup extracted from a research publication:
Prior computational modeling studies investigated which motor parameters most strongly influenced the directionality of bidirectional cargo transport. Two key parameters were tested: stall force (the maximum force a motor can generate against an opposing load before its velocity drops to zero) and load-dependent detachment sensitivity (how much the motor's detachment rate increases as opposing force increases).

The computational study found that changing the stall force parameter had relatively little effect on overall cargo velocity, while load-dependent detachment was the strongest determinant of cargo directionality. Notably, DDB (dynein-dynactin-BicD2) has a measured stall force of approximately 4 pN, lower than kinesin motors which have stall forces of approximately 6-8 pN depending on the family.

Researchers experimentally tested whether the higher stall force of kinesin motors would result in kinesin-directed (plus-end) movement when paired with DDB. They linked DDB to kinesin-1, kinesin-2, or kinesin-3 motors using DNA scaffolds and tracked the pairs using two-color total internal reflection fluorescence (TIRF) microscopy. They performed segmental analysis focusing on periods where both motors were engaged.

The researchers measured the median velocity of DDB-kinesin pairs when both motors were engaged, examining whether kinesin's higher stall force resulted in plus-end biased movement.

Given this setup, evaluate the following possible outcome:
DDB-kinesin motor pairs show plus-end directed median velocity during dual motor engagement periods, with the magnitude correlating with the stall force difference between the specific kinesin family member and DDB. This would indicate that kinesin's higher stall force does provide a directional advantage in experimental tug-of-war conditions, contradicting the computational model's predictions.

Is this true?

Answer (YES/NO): NO